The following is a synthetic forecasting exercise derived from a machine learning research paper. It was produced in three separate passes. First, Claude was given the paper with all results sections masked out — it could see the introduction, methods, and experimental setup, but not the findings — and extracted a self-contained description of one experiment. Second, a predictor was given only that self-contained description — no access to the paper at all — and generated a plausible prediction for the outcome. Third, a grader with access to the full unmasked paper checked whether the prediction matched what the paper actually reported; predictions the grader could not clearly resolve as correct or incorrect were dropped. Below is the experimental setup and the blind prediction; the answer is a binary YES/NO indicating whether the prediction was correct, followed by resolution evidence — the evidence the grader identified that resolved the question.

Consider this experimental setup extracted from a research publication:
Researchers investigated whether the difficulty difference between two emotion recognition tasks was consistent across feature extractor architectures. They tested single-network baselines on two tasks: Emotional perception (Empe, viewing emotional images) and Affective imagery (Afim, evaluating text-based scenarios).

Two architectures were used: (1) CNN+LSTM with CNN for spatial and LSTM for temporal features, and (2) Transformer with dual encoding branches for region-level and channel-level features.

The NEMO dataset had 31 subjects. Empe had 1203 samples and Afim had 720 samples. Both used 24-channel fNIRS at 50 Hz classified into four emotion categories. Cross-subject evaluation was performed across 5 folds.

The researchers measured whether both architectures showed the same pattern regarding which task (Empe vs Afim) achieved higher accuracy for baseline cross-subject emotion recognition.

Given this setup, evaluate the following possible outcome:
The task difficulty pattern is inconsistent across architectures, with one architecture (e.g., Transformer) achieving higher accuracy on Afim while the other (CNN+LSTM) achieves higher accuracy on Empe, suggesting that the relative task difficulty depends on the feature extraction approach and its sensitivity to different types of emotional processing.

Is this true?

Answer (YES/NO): NO